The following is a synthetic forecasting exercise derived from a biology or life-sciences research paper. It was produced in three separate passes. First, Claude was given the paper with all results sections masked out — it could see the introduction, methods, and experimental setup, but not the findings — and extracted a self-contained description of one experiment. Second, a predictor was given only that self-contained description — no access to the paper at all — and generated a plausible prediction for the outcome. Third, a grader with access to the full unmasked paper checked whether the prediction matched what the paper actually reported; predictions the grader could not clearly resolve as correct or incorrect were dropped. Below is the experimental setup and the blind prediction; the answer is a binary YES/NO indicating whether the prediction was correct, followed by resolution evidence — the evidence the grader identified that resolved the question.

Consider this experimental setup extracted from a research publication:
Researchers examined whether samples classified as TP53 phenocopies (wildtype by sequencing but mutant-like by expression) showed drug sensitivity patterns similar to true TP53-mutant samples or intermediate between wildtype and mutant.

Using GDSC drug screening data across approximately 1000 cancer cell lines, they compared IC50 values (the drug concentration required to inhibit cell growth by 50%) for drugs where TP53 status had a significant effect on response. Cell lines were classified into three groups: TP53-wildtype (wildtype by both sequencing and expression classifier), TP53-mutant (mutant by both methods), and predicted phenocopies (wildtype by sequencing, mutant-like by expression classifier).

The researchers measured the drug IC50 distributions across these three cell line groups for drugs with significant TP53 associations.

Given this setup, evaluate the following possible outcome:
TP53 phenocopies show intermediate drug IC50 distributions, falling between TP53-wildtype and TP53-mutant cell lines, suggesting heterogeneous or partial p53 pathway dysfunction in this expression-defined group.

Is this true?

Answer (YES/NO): NO